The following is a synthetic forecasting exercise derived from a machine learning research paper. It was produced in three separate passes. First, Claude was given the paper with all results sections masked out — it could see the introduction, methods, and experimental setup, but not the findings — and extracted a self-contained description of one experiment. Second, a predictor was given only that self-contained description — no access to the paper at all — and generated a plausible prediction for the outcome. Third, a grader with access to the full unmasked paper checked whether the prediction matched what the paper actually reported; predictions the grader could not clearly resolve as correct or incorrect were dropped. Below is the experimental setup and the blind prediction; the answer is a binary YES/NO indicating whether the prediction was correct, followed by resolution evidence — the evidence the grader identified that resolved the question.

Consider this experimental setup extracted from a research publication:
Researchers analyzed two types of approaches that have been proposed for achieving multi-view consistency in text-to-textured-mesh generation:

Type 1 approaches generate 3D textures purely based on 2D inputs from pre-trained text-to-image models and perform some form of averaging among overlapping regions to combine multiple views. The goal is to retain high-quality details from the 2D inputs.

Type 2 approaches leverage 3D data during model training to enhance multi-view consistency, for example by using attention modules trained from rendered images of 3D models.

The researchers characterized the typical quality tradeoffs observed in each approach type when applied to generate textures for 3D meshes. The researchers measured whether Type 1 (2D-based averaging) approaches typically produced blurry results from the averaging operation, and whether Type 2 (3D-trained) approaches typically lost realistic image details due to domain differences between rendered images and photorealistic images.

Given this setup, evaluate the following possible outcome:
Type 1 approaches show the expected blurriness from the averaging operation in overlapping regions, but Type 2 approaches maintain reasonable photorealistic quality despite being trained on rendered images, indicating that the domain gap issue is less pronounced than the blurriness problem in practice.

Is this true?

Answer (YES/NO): NO